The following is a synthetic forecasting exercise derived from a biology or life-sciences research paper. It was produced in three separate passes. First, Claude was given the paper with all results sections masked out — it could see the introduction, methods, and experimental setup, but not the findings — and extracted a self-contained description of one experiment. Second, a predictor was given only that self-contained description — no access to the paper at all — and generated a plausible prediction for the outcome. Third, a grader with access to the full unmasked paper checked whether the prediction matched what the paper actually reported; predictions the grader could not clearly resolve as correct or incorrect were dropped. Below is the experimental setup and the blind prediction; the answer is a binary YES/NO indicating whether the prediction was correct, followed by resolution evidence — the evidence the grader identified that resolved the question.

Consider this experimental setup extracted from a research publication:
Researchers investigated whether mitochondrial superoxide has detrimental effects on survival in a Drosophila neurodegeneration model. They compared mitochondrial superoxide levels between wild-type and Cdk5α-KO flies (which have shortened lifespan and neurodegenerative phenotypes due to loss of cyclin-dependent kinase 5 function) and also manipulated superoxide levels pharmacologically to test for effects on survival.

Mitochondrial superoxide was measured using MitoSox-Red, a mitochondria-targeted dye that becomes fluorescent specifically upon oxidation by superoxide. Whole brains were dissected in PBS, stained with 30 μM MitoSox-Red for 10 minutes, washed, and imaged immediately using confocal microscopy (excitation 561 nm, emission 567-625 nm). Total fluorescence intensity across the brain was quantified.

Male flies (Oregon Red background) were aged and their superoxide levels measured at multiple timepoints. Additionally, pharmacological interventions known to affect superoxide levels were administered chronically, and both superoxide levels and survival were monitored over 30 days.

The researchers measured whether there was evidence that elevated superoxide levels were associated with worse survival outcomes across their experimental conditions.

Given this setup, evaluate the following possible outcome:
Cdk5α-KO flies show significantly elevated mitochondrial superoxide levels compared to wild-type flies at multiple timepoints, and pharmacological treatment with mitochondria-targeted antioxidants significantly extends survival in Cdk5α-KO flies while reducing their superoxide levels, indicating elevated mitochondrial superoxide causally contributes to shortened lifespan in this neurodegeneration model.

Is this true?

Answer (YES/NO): NO